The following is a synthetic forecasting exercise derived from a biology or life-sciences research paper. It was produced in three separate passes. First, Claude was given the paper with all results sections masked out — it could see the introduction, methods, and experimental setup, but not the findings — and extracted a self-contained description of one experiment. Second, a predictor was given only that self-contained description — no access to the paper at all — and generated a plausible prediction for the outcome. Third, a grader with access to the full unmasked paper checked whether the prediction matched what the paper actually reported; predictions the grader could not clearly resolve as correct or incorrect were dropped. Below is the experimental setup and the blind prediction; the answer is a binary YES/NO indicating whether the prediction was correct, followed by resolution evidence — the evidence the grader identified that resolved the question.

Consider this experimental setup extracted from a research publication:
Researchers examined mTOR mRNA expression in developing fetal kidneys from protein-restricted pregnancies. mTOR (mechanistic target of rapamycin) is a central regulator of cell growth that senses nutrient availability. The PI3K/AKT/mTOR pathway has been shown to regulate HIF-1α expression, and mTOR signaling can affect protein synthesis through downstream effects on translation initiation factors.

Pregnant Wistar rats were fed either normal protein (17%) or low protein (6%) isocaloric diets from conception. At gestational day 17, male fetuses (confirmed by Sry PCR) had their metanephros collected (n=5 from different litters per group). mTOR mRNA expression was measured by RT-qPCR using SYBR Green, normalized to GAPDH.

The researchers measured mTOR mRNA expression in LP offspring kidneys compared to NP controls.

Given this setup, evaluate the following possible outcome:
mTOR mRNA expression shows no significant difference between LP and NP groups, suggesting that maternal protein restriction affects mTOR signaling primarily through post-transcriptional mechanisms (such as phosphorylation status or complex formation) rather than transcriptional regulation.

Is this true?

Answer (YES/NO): NO